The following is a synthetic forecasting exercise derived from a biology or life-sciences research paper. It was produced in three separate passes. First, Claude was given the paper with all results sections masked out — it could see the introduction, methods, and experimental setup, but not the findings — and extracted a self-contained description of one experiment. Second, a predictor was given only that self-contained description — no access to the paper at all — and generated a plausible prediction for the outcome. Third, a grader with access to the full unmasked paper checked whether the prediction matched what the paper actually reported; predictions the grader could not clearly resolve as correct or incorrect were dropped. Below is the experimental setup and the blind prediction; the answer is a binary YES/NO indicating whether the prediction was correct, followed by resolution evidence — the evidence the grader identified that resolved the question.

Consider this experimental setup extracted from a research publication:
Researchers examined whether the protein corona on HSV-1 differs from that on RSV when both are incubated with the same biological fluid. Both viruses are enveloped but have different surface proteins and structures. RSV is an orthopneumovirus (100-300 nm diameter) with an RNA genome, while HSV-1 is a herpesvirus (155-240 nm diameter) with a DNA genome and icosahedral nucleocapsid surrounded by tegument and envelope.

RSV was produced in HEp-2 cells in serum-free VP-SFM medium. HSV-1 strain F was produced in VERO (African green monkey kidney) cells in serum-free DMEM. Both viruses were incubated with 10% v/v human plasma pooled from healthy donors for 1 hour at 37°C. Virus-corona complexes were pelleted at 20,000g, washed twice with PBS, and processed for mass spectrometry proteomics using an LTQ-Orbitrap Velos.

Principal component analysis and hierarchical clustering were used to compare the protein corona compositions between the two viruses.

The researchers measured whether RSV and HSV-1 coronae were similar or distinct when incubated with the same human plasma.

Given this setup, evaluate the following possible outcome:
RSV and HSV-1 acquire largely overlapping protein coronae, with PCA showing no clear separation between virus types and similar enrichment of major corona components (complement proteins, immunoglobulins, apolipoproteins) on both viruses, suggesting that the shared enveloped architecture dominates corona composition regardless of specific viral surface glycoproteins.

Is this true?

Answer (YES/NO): NO